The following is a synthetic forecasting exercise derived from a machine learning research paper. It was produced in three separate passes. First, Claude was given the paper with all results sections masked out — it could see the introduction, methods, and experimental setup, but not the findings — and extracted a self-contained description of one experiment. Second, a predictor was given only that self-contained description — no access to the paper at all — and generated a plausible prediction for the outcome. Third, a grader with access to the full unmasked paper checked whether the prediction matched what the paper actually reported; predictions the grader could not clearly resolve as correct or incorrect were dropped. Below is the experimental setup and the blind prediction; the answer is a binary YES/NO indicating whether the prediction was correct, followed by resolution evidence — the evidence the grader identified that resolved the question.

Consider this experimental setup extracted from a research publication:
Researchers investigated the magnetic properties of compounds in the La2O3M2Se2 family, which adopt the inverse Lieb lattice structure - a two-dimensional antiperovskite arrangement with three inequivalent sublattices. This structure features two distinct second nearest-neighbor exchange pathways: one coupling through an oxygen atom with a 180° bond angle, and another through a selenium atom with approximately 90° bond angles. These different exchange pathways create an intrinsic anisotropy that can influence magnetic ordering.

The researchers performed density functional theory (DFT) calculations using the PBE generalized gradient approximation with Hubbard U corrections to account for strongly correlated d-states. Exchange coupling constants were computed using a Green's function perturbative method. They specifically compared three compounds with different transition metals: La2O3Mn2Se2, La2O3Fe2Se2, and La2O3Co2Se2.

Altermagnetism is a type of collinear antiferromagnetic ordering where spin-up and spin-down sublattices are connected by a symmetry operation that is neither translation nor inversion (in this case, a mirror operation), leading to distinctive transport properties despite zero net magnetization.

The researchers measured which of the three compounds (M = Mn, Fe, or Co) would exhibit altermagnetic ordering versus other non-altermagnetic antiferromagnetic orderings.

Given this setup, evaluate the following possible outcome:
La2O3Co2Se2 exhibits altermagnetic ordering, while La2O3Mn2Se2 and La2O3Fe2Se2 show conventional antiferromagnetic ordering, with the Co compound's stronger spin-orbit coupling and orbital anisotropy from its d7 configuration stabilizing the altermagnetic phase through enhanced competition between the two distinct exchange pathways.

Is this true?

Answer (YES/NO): NO